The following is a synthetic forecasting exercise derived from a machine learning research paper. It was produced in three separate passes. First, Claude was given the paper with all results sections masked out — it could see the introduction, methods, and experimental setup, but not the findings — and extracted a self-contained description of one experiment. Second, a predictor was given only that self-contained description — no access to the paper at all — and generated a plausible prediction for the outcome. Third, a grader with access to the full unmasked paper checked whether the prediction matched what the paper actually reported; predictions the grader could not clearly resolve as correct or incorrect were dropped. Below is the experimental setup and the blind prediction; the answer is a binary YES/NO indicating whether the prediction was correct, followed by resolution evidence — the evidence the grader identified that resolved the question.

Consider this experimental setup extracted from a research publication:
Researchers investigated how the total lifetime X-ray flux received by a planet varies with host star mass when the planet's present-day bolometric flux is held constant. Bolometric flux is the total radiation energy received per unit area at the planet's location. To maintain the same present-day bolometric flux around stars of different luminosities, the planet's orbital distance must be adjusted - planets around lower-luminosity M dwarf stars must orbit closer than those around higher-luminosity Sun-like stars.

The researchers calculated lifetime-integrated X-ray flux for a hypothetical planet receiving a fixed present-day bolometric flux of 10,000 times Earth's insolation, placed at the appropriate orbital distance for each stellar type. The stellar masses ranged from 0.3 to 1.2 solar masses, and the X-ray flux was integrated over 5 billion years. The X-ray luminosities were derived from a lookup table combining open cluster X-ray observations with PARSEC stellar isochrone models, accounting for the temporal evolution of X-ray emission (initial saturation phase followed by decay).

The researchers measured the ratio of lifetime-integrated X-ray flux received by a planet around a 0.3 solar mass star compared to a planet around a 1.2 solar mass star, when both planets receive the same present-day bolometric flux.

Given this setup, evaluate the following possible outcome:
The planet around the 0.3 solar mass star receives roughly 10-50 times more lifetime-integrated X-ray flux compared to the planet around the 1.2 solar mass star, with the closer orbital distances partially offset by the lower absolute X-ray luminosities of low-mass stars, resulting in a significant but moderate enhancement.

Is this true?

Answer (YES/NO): NO